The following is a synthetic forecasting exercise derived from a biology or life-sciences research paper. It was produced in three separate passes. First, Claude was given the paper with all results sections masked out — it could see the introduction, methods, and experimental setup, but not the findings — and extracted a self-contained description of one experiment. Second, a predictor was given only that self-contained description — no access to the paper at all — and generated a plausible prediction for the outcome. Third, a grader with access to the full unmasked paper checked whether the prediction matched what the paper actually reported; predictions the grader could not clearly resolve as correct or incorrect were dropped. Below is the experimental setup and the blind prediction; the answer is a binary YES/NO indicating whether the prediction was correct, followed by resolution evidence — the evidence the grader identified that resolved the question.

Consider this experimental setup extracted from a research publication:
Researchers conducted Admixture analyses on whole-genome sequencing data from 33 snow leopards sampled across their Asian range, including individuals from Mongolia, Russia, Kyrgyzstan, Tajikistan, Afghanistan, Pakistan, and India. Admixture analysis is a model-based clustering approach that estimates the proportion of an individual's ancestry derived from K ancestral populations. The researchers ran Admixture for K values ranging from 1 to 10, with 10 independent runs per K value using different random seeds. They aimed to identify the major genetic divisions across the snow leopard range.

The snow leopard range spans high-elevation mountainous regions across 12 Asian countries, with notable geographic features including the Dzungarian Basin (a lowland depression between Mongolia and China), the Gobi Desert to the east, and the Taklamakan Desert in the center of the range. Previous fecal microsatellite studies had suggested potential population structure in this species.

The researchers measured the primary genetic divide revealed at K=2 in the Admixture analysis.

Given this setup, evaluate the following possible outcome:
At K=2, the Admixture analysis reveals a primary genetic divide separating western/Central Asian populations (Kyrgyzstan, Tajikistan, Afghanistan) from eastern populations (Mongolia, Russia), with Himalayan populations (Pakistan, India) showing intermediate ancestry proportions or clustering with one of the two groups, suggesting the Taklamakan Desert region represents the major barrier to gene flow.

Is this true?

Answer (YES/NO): NO